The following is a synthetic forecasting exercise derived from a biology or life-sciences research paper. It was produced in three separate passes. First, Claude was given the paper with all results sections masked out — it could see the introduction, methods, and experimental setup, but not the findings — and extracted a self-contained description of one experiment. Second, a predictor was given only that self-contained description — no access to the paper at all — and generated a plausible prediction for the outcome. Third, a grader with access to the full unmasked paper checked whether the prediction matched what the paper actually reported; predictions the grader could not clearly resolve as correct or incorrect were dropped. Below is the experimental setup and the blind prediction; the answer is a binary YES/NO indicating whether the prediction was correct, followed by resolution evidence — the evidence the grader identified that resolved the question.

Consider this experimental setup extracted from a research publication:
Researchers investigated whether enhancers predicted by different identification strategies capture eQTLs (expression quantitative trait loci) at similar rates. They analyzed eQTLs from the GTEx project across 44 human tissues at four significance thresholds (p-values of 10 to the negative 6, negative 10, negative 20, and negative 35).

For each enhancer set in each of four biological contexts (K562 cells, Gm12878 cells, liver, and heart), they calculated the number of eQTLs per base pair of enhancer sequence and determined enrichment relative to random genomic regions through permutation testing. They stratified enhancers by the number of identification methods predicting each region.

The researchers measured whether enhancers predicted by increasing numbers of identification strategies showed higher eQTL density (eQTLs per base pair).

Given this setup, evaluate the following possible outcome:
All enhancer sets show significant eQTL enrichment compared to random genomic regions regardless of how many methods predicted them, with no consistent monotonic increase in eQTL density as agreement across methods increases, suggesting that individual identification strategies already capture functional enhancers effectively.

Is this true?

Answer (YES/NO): YES